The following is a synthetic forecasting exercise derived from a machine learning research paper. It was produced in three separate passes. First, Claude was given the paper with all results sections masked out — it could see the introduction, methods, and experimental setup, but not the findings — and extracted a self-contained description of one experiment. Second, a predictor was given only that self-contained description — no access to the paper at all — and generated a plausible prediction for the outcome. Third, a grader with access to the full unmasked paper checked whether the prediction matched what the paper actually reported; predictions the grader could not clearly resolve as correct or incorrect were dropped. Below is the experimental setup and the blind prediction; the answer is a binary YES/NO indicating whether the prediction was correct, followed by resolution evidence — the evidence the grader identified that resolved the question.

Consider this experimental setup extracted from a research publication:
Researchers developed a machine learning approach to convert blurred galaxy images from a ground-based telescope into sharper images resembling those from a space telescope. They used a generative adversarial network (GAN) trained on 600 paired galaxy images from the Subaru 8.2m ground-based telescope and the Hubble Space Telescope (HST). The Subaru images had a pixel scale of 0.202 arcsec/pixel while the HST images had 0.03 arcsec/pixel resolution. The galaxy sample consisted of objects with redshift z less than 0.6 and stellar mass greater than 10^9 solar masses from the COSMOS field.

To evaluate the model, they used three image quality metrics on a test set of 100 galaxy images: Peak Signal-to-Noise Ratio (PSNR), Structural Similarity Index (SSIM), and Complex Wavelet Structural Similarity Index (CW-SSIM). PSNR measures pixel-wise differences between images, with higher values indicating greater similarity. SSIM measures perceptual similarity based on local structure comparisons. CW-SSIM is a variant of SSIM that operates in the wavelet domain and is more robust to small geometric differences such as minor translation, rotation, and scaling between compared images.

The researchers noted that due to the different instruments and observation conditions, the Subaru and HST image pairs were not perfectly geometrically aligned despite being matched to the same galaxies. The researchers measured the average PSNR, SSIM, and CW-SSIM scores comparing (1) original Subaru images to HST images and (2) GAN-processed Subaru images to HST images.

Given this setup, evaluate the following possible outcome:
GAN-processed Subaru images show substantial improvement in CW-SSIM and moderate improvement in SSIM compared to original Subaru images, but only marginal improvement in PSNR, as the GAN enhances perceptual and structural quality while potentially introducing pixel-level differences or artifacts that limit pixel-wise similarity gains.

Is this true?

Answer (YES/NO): NO